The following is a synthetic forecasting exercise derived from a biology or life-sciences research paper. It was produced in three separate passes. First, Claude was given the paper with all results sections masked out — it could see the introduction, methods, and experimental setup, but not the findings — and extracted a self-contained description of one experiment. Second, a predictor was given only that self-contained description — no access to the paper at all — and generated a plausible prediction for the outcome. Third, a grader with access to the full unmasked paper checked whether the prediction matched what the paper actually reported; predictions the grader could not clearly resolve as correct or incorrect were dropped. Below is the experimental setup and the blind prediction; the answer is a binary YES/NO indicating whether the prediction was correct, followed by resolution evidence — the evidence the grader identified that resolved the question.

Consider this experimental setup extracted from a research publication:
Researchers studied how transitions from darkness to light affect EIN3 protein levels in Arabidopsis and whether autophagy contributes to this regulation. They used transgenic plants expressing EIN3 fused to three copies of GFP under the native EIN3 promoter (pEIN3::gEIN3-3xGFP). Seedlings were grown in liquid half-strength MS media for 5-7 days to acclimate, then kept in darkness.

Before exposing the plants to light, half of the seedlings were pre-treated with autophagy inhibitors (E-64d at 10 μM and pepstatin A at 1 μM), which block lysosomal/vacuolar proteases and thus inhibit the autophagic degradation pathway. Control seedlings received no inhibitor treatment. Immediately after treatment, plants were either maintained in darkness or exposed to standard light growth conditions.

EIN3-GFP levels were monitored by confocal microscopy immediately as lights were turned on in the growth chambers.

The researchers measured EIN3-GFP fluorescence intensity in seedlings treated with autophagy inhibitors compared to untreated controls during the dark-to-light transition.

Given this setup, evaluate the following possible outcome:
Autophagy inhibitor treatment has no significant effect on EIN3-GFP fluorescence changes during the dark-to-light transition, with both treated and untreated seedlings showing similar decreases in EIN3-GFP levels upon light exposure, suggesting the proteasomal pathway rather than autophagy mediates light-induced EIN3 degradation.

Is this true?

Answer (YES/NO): NO